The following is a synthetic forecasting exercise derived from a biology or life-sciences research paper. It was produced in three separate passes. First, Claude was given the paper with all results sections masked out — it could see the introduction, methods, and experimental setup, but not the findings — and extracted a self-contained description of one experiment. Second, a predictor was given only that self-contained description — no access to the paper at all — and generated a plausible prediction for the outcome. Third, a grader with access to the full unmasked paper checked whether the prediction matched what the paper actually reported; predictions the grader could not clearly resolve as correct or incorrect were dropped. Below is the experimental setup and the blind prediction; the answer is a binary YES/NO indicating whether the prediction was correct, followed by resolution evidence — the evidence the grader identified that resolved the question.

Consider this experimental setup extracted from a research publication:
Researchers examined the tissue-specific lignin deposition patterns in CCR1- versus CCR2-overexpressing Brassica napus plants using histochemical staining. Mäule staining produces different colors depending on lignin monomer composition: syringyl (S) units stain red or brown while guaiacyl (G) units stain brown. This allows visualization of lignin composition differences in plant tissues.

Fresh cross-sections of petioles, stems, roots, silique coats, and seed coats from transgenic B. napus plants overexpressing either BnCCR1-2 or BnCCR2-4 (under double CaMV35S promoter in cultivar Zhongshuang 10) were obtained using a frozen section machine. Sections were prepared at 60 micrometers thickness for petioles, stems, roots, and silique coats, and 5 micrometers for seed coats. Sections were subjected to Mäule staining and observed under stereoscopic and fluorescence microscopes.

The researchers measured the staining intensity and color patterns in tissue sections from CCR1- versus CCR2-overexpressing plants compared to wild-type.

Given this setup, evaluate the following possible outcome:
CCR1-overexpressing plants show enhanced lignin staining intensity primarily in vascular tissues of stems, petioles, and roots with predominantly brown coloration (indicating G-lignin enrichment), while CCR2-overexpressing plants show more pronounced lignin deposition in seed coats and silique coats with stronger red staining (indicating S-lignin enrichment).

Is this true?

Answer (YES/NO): NO